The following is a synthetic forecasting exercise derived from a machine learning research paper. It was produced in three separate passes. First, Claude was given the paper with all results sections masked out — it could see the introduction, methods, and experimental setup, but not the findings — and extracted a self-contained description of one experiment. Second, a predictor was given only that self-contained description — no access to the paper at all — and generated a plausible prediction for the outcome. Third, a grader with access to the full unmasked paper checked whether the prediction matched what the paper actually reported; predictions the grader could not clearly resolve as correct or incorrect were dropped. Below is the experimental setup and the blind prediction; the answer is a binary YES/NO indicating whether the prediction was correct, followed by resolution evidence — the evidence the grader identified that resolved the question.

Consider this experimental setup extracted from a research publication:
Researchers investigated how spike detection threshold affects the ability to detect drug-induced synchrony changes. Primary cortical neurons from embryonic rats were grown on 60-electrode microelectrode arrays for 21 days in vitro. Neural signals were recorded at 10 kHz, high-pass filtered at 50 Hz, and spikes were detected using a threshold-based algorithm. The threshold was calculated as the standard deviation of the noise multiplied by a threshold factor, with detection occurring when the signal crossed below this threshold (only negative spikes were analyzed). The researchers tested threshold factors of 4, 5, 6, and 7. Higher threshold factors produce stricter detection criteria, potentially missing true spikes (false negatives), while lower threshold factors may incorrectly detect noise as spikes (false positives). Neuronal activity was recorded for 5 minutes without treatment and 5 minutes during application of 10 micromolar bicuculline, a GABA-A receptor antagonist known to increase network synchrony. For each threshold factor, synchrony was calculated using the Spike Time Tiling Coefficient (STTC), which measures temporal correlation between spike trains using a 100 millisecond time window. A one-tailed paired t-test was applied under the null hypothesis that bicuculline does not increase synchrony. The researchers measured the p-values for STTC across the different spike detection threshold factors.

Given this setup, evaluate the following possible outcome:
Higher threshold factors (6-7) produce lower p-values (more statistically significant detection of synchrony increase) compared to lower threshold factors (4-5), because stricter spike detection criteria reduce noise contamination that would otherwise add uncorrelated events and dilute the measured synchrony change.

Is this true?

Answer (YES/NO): NO